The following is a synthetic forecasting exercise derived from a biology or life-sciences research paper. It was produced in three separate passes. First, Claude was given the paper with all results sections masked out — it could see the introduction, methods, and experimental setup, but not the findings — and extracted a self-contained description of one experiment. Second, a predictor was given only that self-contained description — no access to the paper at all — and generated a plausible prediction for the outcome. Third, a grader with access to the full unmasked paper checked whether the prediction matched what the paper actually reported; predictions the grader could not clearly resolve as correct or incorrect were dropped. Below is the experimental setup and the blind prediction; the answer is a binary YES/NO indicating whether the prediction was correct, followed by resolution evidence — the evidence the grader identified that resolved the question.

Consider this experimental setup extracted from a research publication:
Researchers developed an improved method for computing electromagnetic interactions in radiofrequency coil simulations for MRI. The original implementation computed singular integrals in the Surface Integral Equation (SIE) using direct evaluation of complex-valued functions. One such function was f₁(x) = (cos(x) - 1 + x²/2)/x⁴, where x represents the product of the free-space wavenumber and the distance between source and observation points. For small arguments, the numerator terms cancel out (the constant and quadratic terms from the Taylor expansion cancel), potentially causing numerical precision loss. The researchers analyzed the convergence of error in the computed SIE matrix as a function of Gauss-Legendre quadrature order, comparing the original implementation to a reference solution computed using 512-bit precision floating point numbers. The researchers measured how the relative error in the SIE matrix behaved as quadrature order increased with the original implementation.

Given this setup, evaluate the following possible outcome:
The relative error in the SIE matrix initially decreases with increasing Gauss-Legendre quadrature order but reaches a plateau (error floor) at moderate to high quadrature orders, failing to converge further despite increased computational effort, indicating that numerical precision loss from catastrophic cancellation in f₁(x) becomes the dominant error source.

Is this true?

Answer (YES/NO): YES